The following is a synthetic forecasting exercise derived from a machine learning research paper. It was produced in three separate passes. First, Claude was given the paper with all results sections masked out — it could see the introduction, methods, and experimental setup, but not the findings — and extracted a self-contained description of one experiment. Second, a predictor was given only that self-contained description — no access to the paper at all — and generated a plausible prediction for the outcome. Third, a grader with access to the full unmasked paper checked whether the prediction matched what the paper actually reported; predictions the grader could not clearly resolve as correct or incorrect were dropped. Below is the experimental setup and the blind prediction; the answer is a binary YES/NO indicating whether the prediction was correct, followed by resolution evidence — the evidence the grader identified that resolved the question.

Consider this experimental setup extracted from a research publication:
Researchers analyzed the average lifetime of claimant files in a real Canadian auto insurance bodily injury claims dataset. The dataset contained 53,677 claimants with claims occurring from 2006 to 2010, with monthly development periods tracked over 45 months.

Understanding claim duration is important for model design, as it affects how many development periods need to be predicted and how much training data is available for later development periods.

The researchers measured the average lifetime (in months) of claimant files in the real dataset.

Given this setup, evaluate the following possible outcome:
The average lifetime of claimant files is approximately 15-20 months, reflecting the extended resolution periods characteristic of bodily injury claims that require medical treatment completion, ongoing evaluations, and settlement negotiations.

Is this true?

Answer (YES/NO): NO